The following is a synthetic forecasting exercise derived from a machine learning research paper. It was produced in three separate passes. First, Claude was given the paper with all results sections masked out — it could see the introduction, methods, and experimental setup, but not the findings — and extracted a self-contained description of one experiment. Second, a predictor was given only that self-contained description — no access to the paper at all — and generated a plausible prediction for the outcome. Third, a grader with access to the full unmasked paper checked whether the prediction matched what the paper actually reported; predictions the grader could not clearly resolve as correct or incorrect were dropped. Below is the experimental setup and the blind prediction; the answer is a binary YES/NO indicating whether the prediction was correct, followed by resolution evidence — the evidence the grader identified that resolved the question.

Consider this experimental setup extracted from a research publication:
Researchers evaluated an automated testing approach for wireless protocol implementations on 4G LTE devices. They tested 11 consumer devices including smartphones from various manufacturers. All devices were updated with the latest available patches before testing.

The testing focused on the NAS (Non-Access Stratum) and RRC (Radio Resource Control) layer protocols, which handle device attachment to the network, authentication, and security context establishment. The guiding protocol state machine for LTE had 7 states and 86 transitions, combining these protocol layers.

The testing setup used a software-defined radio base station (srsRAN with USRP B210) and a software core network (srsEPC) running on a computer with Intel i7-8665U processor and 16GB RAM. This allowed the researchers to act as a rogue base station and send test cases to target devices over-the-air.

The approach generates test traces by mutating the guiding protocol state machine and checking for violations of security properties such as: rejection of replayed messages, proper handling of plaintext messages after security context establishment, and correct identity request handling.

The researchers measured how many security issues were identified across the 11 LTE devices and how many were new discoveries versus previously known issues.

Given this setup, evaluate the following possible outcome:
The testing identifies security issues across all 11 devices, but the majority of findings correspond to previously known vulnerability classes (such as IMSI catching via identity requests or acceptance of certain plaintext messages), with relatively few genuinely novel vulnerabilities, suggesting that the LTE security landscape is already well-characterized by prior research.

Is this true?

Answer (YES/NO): YES